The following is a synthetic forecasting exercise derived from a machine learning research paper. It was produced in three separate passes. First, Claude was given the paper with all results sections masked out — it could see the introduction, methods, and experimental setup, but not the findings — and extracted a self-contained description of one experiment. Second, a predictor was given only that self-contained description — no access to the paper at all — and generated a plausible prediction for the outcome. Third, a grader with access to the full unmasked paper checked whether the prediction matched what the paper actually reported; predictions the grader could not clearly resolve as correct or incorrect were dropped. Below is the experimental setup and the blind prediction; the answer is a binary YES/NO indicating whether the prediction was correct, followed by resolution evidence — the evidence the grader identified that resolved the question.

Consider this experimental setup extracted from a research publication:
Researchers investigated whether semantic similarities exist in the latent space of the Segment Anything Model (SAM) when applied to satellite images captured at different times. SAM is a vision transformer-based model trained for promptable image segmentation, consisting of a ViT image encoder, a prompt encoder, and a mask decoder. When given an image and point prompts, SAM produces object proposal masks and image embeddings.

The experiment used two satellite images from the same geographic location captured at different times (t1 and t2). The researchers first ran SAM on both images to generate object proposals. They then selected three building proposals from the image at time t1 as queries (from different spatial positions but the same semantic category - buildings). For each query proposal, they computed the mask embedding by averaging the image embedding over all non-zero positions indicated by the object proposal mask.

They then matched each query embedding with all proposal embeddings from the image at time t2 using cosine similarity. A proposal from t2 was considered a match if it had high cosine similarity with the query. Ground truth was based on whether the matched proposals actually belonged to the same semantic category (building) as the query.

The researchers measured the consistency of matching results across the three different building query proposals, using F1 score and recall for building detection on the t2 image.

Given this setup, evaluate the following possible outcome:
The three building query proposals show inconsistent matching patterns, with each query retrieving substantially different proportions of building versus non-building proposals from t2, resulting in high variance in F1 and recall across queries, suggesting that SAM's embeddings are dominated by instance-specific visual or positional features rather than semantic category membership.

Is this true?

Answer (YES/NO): NO